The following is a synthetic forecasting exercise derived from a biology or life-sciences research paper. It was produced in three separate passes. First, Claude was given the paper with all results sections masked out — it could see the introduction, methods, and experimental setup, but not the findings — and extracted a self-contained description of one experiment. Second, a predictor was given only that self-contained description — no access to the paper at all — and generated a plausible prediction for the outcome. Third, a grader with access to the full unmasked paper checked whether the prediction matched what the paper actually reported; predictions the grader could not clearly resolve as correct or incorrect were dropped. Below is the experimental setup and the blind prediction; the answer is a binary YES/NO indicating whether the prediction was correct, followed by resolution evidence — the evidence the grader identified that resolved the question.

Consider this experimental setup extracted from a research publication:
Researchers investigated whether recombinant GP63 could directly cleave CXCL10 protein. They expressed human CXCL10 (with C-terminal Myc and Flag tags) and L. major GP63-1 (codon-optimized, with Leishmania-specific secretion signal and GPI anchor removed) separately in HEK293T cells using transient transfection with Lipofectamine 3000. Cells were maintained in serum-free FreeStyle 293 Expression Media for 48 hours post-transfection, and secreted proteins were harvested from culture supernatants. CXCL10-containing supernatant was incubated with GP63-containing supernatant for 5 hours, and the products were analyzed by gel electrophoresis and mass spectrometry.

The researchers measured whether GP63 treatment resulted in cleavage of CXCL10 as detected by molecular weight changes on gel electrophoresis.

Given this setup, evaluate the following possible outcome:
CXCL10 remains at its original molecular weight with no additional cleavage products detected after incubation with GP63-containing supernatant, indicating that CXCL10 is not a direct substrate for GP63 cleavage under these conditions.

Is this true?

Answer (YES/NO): NO